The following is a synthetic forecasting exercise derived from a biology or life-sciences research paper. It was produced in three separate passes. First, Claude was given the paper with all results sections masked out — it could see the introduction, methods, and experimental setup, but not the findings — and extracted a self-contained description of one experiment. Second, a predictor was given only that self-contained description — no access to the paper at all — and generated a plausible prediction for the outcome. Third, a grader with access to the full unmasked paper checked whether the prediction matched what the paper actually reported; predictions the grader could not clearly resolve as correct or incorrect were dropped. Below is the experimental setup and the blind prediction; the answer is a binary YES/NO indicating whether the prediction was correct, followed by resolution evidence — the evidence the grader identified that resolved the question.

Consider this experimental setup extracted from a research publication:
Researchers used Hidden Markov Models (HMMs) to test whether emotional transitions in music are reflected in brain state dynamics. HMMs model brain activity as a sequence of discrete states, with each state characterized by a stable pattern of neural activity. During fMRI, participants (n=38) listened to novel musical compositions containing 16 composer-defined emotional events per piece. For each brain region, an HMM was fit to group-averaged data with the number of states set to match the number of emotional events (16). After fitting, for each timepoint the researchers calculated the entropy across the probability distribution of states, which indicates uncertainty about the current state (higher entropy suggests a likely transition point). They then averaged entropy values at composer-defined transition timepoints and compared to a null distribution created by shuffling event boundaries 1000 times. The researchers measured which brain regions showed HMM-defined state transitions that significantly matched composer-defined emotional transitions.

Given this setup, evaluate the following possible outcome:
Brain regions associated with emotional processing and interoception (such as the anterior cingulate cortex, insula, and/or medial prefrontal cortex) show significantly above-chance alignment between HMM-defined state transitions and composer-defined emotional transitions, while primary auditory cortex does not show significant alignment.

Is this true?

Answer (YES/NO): NO